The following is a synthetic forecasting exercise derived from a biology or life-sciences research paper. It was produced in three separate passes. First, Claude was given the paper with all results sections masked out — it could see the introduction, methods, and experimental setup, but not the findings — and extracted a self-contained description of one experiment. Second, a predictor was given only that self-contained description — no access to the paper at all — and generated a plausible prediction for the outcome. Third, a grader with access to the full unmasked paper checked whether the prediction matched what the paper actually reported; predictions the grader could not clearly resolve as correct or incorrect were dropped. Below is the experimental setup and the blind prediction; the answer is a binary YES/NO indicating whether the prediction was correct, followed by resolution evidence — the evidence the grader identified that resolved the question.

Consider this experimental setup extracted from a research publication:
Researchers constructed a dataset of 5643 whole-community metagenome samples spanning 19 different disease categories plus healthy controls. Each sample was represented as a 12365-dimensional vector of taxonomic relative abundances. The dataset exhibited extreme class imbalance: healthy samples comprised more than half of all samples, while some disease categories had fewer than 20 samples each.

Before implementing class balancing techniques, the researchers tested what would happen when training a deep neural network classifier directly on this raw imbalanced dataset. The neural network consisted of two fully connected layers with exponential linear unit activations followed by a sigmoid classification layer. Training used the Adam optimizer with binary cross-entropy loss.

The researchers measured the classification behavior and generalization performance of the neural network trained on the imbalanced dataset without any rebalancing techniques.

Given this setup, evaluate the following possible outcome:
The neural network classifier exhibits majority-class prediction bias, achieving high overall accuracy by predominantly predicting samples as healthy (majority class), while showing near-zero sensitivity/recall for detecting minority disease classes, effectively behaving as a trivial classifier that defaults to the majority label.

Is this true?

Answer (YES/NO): YES